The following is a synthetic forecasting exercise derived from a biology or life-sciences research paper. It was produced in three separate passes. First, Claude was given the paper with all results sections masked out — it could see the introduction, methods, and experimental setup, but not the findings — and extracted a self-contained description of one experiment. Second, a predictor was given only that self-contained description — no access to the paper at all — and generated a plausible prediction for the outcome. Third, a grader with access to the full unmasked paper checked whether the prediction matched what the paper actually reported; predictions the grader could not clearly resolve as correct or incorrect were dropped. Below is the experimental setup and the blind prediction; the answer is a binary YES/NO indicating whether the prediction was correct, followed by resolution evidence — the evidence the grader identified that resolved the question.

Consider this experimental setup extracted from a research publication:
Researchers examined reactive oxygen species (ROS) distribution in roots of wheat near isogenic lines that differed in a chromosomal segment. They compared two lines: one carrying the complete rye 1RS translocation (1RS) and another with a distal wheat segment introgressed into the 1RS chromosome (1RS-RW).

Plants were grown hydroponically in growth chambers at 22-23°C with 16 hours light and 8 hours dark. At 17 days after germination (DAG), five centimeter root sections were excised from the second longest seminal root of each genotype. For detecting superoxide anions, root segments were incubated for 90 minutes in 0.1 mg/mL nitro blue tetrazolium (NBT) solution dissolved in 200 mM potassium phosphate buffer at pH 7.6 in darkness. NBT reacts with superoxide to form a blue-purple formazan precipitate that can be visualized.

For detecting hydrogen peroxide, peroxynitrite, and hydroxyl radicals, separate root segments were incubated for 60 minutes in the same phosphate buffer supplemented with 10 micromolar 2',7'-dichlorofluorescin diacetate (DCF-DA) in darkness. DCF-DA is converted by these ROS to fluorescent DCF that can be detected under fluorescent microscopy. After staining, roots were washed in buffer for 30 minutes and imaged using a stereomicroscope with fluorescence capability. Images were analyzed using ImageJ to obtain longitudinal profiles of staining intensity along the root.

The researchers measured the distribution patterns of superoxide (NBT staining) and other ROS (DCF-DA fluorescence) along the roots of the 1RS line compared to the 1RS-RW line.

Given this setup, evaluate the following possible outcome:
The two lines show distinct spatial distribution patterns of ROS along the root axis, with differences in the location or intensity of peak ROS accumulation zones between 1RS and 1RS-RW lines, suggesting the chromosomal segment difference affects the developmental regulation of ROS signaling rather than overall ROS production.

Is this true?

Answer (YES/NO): YES